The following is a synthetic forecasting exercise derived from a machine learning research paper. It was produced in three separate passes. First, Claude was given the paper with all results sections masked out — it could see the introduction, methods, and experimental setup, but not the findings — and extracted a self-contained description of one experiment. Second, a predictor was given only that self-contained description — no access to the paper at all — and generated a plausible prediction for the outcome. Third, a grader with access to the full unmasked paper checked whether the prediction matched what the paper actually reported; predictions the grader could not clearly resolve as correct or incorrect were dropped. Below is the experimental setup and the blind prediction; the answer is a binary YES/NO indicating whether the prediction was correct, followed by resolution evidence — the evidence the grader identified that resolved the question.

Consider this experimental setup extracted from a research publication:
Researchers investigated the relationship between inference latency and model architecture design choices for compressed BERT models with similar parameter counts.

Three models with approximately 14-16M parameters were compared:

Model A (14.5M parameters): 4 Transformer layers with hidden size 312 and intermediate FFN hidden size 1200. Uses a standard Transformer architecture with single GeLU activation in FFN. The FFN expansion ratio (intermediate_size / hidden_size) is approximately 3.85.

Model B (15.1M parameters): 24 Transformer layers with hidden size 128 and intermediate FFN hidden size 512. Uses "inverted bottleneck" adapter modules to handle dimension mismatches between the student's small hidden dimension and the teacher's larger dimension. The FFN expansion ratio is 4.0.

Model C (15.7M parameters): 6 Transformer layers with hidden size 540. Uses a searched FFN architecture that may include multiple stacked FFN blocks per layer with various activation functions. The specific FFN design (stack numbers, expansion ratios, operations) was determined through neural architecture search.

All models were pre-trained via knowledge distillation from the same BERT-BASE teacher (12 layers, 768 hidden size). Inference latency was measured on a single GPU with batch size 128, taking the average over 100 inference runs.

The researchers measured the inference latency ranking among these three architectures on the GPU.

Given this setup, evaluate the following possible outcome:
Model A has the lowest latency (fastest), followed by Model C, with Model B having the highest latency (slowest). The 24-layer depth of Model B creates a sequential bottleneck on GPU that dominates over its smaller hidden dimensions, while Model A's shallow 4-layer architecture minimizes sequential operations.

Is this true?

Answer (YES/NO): YES